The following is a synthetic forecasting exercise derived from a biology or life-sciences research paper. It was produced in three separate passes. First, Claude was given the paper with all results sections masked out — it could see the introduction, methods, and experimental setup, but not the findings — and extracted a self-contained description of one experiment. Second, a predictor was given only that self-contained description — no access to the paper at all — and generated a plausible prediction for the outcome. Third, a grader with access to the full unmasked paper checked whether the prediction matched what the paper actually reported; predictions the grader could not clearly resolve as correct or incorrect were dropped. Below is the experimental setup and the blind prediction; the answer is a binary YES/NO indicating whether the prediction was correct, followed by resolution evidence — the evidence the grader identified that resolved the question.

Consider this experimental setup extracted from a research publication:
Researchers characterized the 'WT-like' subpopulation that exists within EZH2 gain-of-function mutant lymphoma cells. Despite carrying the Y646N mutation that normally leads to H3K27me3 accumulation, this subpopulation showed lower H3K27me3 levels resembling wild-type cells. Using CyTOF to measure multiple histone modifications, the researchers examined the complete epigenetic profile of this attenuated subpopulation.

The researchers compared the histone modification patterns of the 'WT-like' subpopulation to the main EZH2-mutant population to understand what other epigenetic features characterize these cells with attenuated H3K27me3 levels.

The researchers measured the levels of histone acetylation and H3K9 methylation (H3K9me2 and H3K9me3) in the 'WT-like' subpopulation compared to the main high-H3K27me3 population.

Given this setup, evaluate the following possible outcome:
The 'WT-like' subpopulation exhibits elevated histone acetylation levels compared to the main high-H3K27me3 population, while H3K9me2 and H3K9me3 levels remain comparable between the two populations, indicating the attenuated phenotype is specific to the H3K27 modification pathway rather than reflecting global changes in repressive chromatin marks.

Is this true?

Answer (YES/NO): NO